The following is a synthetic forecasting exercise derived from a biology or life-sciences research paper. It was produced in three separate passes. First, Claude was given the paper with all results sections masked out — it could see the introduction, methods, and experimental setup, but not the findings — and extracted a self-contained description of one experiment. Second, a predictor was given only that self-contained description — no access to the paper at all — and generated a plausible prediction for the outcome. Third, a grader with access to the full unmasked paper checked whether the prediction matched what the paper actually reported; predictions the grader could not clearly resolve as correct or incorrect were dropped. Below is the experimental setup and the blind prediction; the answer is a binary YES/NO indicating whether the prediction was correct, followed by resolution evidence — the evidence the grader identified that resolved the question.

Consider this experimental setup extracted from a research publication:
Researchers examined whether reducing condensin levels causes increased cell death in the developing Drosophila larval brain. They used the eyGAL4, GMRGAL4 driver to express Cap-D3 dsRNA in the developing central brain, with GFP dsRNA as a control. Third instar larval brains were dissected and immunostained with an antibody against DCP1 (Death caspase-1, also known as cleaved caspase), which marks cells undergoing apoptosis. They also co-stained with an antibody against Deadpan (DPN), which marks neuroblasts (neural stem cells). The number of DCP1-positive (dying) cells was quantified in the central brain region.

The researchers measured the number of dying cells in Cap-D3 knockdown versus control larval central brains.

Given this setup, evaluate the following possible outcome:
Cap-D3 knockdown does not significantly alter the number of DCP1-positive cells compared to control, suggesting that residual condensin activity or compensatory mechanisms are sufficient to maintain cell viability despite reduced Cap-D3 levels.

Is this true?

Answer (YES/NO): NO